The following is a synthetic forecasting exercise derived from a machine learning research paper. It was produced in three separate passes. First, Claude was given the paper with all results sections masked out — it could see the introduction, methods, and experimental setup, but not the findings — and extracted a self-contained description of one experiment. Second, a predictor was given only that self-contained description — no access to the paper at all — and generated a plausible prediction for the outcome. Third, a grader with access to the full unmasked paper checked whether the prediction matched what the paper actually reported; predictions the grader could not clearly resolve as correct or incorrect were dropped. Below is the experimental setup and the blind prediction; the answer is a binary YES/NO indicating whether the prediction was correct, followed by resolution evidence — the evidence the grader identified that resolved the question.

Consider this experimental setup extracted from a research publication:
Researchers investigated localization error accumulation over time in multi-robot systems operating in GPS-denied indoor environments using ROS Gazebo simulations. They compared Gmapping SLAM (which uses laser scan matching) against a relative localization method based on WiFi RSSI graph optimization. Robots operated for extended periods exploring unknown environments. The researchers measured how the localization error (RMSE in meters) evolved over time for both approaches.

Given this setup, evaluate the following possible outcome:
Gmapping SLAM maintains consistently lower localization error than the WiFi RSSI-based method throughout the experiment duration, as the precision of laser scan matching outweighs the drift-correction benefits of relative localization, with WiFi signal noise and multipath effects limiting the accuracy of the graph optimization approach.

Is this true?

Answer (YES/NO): NO